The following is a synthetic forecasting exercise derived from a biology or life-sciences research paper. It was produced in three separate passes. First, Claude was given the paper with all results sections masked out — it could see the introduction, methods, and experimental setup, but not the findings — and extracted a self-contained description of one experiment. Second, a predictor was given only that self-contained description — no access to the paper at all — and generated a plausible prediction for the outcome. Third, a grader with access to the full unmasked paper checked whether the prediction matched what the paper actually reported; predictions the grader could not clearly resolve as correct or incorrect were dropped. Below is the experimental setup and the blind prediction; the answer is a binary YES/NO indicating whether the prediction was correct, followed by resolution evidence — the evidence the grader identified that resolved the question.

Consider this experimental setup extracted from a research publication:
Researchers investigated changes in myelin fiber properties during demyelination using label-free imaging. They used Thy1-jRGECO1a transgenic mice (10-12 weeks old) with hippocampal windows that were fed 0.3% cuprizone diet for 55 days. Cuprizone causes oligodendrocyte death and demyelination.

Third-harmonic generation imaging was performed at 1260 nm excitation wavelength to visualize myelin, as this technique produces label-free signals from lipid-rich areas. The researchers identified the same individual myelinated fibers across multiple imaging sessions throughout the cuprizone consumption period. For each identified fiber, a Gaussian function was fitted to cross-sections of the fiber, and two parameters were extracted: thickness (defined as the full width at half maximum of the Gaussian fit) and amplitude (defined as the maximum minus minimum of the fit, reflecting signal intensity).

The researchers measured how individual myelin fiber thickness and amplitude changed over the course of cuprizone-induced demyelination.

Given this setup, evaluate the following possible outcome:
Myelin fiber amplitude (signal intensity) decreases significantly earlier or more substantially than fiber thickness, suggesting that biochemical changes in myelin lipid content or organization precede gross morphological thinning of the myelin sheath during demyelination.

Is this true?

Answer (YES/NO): NO